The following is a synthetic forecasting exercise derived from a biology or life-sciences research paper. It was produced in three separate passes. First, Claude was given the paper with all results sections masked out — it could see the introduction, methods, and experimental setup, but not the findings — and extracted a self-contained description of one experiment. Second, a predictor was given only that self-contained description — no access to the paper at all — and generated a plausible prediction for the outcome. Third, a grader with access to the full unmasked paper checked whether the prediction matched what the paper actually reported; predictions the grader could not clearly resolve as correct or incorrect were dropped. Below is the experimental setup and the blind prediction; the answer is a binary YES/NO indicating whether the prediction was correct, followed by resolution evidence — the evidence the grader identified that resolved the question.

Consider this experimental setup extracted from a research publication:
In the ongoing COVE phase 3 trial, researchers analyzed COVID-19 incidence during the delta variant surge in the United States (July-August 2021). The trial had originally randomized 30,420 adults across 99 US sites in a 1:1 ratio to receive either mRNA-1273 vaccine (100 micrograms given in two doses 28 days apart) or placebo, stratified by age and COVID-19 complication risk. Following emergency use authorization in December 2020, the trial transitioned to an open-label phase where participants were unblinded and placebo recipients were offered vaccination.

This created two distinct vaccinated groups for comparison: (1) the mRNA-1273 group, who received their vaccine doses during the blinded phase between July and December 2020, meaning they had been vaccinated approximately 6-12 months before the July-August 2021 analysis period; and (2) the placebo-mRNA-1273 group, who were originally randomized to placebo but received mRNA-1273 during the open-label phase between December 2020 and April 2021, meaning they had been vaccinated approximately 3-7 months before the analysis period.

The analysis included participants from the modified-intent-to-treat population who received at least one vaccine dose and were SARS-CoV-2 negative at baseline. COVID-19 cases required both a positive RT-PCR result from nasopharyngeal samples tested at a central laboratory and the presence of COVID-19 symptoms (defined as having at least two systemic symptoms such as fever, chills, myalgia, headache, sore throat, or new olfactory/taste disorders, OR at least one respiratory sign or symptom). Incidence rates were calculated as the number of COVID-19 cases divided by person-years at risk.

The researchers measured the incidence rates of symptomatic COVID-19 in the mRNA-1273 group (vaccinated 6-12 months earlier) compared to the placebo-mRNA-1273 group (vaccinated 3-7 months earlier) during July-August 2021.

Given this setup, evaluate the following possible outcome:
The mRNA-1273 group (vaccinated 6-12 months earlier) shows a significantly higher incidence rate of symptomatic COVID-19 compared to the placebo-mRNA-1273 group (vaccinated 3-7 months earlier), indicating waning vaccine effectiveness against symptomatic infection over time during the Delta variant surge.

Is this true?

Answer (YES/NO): YES